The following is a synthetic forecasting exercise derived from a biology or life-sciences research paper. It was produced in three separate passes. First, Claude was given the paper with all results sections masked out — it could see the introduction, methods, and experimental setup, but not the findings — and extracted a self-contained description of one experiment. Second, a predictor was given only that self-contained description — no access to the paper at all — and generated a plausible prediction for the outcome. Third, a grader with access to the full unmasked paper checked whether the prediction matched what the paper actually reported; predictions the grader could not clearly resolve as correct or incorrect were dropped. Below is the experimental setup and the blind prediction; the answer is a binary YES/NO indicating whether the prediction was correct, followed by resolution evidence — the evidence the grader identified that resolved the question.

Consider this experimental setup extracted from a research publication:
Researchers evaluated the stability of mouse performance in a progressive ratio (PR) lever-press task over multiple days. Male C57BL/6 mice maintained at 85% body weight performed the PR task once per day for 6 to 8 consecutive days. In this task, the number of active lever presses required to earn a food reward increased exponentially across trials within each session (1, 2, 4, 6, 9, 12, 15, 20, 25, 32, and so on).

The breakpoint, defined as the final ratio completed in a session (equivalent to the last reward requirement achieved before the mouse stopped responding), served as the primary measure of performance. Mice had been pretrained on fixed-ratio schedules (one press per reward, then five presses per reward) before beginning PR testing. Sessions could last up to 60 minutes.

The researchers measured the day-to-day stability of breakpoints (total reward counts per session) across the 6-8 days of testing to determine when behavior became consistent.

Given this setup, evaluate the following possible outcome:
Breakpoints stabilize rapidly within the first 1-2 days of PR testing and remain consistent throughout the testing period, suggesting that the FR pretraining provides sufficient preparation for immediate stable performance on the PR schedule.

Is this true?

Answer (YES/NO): NO